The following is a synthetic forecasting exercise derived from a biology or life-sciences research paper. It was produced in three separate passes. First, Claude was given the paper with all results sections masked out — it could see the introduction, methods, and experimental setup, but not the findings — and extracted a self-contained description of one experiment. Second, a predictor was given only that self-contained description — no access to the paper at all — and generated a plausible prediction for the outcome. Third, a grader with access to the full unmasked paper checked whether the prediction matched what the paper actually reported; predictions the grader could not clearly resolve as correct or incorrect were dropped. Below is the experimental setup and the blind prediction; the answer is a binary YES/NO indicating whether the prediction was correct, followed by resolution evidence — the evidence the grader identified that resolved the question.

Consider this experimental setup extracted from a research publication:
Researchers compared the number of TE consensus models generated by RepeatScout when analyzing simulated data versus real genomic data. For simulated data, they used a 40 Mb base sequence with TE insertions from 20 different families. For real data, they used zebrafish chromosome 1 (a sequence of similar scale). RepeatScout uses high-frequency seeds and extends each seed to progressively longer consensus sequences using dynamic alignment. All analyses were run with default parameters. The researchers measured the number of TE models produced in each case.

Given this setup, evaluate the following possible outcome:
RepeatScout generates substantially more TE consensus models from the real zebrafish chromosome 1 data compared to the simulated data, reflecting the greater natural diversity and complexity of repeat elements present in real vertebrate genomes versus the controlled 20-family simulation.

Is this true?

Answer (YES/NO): YES